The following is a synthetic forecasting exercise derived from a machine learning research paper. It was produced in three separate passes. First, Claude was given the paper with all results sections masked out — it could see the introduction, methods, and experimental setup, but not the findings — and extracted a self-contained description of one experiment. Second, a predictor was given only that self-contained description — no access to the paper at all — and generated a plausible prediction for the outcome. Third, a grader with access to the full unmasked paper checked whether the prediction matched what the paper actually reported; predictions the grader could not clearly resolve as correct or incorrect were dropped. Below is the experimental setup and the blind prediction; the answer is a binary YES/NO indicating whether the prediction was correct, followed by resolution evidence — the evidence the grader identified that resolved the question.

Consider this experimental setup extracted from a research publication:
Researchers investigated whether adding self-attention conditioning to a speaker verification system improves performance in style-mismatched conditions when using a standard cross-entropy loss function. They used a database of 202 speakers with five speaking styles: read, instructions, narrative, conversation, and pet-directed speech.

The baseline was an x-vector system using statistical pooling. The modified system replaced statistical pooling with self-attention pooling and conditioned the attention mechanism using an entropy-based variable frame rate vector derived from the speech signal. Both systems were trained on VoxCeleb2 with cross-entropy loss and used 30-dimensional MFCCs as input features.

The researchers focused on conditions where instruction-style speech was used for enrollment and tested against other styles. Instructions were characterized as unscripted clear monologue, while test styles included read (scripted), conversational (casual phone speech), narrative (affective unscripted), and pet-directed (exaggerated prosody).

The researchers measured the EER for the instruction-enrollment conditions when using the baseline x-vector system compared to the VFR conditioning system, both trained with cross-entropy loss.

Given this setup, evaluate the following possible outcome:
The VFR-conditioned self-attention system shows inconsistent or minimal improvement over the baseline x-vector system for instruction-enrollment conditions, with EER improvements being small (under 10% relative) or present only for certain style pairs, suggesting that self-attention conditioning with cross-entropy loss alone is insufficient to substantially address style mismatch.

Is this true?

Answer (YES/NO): NO